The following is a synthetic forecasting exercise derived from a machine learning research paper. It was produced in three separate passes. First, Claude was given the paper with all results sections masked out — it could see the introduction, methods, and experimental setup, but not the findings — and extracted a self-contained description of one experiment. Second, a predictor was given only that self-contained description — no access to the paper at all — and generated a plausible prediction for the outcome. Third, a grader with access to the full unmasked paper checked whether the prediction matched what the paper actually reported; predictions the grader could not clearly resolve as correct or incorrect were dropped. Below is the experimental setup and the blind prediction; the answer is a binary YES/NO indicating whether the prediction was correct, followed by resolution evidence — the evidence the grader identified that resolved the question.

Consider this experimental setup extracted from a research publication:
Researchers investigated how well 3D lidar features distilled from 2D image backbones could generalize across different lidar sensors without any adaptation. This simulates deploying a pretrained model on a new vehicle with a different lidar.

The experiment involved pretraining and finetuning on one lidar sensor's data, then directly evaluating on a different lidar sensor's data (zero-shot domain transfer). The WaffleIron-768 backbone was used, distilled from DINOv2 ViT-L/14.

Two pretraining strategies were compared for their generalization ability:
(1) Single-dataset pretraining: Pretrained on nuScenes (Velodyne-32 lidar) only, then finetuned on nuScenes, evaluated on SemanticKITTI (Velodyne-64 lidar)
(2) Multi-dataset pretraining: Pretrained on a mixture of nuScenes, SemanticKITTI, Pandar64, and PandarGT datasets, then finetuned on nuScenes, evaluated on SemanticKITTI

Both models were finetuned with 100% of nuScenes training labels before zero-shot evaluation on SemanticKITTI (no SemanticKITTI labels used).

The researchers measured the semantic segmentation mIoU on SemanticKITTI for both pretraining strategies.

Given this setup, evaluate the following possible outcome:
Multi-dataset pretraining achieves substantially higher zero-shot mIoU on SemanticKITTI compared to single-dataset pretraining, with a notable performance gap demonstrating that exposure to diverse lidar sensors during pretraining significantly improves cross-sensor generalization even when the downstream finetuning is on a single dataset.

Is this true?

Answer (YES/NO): YES